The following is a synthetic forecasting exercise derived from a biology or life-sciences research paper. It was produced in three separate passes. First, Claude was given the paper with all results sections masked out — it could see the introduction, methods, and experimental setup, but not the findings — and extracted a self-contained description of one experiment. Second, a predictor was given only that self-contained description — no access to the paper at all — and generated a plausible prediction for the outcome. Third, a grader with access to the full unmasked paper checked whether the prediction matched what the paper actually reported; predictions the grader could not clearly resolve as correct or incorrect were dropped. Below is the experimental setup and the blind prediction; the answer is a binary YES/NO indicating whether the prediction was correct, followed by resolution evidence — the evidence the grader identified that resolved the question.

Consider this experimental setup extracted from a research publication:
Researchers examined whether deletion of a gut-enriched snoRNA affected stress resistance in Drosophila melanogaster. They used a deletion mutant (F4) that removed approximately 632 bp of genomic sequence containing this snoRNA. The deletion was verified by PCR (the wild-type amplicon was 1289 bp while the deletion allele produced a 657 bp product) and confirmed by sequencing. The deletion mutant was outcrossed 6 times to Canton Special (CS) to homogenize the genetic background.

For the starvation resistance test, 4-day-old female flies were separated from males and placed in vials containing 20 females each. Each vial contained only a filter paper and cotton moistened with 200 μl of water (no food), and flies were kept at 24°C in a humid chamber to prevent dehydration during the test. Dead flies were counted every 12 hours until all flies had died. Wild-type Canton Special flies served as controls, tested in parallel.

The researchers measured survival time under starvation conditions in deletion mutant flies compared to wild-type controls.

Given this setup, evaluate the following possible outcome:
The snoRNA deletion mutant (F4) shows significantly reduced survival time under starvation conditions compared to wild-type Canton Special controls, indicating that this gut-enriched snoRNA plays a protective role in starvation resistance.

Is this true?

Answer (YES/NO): NO